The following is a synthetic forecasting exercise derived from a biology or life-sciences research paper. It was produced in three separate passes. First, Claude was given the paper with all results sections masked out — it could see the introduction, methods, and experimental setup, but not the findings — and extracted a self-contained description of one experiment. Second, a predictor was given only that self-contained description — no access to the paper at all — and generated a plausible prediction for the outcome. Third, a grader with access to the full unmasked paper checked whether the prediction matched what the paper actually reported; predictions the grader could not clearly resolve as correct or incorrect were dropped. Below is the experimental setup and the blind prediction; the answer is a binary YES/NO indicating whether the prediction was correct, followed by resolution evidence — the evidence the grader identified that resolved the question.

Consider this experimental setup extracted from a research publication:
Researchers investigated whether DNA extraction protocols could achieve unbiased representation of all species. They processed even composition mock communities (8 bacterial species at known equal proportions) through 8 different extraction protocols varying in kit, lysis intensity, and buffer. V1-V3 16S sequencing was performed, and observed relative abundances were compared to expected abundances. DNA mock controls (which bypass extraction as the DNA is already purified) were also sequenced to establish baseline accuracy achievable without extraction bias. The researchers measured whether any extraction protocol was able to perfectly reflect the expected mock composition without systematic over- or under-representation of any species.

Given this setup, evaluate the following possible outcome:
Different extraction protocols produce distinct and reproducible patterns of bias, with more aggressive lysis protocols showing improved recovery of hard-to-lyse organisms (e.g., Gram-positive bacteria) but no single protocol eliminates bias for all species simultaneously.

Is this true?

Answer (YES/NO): YES